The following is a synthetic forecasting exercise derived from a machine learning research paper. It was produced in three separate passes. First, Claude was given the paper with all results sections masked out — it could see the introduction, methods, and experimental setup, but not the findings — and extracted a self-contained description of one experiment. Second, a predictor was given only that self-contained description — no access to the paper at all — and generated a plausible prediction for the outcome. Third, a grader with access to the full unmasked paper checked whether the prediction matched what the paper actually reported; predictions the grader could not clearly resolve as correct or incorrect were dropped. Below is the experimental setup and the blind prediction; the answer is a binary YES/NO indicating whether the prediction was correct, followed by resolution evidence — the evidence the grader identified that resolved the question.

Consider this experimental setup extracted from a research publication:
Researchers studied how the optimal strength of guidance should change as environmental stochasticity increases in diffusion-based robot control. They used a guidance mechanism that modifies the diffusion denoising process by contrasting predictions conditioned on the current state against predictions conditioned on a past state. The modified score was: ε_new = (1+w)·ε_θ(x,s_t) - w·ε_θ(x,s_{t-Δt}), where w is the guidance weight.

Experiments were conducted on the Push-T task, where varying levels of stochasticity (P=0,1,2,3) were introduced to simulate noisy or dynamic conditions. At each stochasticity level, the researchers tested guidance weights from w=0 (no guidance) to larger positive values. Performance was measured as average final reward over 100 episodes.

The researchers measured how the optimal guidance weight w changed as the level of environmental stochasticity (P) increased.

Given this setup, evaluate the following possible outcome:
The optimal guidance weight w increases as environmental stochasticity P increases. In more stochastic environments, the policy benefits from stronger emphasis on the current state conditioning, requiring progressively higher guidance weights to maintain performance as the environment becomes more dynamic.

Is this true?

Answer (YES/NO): YES